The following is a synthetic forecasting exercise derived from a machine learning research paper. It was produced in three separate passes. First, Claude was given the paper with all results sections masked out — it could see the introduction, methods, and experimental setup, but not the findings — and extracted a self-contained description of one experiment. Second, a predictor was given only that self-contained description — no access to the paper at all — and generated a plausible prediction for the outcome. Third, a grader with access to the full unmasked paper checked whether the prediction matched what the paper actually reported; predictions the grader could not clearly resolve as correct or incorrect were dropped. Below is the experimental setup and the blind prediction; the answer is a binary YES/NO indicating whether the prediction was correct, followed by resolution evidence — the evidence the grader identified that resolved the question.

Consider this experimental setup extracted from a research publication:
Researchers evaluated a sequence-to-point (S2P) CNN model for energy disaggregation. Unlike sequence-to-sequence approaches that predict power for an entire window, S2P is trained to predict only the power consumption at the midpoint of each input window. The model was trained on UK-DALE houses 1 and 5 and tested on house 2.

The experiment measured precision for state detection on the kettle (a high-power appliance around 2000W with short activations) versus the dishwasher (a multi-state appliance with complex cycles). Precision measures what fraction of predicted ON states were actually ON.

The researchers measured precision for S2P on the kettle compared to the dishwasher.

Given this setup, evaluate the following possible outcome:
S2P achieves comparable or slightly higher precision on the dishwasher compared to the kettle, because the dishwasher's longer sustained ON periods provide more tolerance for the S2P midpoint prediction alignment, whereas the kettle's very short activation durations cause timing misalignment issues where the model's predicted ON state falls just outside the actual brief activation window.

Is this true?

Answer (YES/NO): YES